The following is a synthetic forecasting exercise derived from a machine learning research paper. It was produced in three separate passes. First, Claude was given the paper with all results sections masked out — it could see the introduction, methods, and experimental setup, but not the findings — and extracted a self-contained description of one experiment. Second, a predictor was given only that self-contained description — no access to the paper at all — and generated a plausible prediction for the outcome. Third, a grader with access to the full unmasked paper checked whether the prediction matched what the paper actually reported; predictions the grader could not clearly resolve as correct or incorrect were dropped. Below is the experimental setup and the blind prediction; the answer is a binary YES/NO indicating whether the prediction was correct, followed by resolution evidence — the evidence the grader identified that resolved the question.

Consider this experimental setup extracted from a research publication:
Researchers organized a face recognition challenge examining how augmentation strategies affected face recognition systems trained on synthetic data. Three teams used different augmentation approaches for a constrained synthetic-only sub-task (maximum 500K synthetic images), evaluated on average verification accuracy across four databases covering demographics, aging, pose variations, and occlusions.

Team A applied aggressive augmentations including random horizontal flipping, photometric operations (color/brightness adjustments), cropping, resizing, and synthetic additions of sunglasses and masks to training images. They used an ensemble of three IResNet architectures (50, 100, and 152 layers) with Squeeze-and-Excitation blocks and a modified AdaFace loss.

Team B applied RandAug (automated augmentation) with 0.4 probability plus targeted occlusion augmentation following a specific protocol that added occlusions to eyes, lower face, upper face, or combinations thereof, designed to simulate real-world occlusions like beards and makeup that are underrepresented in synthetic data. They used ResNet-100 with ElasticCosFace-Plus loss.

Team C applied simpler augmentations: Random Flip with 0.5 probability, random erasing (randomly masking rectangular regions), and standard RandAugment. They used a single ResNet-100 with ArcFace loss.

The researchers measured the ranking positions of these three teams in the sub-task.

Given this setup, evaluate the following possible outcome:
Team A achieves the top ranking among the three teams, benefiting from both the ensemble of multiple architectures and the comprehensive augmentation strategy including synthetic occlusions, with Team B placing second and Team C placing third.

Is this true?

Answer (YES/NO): NO